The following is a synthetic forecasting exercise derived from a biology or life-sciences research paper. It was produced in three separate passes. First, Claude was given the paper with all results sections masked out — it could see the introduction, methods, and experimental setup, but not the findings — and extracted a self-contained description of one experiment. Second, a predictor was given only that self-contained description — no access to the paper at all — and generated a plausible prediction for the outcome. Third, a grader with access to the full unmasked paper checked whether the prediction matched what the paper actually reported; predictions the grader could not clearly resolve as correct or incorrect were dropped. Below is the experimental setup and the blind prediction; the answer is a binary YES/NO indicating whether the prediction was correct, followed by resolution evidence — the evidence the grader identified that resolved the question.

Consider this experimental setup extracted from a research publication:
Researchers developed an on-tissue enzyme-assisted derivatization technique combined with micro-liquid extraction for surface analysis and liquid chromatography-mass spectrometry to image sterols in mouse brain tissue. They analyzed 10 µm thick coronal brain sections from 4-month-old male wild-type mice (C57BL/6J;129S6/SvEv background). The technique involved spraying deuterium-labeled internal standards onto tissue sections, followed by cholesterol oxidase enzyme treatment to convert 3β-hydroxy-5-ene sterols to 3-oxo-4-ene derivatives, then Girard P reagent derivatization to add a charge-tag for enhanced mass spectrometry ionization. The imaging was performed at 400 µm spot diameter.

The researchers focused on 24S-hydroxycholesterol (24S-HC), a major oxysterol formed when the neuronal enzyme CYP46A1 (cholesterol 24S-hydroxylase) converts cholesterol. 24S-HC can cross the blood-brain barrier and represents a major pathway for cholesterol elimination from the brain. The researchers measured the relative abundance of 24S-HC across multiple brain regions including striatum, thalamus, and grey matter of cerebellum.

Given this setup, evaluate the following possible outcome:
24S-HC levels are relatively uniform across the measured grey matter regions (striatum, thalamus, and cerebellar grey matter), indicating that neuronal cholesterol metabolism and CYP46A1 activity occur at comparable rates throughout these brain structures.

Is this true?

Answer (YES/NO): NO